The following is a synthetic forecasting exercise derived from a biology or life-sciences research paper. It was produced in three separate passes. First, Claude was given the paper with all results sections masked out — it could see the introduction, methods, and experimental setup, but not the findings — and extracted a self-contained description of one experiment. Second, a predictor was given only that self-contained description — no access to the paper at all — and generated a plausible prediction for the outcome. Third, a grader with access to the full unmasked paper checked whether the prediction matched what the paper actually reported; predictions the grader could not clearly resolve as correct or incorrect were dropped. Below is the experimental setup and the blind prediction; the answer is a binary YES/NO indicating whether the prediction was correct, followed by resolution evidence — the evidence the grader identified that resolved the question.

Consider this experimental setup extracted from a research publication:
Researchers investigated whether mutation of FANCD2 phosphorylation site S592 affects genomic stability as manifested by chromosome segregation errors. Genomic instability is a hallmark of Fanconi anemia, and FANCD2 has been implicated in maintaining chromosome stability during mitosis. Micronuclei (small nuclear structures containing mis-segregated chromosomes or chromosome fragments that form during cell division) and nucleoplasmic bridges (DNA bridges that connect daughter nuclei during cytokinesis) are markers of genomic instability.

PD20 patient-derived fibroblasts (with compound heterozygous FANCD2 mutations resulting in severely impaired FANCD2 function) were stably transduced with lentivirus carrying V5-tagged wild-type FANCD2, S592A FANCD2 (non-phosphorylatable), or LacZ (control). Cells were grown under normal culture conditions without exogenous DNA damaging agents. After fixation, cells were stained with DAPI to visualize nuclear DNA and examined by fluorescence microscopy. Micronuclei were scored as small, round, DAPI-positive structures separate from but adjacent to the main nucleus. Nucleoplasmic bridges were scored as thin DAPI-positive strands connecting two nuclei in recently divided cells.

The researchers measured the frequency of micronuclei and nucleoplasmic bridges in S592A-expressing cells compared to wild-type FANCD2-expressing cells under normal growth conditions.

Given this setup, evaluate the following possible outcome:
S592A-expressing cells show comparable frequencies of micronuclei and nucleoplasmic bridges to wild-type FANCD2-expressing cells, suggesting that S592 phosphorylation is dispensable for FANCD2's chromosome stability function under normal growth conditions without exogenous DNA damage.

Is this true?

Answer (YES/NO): NO